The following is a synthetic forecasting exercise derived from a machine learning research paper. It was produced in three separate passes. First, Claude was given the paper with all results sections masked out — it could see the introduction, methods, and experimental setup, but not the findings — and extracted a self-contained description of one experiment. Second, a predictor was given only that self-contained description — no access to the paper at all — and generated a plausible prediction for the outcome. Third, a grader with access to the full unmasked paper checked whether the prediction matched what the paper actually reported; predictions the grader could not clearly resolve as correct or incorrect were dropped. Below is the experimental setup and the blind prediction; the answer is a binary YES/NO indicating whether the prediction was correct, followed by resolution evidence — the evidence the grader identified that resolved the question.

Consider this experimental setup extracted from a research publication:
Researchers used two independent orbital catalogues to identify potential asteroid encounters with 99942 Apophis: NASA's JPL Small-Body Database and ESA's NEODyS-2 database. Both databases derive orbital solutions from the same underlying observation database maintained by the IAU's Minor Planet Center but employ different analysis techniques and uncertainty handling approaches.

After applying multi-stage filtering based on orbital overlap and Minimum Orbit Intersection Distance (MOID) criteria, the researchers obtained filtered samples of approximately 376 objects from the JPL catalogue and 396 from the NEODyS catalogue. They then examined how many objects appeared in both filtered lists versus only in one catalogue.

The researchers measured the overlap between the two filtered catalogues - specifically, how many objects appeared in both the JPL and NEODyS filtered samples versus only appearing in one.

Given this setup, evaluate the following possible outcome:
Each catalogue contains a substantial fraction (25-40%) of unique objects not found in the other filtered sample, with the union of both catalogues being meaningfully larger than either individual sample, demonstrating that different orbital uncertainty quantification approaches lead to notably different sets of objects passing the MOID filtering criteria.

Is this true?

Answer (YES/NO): NO